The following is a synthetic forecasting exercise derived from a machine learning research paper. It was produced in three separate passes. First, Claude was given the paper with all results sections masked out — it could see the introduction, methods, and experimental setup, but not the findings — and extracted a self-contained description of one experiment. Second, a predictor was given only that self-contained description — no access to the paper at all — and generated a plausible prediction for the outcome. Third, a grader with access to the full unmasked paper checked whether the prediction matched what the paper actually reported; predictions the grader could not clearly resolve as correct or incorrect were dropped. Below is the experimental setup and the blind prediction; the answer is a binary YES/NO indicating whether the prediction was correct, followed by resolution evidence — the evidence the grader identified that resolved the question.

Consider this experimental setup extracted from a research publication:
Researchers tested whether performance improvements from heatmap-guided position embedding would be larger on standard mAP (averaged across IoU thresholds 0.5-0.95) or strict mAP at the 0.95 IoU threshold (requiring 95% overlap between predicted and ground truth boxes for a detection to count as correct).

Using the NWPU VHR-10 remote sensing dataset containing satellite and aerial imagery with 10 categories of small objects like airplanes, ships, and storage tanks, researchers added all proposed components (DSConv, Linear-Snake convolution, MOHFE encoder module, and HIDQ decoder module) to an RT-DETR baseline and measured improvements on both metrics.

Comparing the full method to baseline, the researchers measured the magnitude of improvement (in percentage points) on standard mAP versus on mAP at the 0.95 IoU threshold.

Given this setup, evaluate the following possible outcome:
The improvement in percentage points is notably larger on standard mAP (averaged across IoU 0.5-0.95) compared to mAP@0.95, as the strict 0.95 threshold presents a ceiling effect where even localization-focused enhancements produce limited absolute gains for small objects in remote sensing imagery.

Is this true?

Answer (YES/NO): NO